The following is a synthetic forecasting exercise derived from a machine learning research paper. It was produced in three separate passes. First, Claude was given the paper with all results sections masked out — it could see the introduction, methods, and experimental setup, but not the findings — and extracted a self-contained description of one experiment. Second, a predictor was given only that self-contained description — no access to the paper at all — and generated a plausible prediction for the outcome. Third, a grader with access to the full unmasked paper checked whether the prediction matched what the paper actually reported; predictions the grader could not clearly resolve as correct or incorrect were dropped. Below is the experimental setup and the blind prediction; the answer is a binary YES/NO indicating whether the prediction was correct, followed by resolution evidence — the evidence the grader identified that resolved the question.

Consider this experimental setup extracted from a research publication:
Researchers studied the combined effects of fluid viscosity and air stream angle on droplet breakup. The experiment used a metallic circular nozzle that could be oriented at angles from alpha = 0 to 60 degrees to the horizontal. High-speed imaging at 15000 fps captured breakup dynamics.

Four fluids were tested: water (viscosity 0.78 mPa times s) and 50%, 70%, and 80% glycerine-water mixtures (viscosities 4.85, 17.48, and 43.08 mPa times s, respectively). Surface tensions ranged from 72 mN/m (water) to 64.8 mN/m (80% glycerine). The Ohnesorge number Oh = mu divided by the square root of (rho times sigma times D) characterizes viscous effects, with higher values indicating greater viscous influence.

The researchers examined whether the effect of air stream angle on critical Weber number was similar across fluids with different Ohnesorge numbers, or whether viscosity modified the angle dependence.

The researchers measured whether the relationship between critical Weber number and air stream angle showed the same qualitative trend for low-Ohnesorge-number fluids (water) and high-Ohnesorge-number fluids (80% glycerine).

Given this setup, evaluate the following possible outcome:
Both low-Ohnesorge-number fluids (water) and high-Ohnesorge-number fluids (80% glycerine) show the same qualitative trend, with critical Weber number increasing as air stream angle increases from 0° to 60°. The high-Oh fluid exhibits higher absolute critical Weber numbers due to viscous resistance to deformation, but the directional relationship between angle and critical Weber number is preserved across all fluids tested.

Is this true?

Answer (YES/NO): NO